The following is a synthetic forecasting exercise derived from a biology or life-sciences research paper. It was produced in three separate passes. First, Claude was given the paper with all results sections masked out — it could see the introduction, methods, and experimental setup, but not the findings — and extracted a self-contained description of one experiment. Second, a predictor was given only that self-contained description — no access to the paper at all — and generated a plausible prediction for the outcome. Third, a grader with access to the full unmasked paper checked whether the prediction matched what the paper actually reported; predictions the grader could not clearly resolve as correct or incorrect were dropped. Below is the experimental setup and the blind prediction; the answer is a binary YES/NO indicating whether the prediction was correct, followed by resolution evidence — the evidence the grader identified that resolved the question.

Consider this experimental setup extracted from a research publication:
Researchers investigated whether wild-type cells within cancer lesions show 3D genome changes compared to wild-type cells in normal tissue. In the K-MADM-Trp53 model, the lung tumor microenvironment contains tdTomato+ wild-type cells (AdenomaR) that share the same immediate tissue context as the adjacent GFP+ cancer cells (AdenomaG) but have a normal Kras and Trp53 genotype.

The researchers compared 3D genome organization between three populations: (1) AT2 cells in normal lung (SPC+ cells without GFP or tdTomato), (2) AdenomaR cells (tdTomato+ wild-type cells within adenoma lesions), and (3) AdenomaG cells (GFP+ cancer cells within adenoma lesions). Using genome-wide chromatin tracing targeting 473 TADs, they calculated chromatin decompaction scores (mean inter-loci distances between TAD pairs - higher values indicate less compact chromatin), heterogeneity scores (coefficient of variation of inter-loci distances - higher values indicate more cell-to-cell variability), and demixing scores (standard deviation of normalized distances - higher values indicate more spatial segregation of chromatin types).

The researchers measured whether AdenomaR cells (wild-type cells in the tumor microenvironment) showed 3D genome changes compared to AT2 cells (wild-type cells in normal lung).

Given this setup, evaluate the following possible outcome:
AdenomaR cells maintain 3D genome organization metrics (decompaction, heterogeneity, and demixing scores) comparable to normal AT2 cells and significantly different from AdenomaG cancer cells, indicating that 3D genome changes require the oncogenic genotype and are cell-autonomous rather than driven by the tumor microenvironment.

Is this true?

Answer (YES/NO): NO